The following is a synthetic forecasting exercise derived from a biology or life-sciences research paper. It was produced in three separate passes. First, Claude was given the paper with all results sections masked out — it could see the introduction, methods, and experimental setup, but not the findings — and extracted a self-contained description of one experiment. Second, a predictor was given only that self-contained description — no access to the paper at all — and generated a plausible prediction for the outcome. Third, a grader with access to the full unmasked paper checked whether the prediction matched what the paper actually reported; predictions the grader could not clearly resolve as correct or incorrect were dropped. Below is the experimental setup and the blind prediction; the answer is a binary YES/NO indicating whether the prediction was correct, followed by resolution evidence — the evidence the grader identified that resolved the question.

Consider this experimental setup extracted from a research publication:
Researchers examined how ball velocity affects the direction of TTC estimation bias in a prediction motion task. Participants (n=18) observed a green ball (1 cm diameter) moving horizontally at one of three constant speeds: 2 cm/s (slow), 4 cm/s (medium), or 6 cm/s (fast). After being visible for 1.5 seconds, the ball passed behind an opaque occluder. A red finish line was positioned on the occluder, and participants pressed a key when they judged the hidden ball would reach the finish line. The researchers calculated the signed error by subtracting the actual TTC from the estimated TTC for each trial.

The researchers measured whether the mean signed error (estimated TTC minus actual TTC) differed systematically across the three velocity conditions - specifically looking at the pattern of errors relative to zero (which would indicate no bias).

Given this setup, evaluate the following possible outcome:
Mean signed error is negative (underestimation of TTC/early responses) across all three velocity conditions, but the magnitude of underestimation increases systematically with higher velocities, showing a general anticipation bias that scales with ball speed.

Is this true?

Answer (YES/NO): NO